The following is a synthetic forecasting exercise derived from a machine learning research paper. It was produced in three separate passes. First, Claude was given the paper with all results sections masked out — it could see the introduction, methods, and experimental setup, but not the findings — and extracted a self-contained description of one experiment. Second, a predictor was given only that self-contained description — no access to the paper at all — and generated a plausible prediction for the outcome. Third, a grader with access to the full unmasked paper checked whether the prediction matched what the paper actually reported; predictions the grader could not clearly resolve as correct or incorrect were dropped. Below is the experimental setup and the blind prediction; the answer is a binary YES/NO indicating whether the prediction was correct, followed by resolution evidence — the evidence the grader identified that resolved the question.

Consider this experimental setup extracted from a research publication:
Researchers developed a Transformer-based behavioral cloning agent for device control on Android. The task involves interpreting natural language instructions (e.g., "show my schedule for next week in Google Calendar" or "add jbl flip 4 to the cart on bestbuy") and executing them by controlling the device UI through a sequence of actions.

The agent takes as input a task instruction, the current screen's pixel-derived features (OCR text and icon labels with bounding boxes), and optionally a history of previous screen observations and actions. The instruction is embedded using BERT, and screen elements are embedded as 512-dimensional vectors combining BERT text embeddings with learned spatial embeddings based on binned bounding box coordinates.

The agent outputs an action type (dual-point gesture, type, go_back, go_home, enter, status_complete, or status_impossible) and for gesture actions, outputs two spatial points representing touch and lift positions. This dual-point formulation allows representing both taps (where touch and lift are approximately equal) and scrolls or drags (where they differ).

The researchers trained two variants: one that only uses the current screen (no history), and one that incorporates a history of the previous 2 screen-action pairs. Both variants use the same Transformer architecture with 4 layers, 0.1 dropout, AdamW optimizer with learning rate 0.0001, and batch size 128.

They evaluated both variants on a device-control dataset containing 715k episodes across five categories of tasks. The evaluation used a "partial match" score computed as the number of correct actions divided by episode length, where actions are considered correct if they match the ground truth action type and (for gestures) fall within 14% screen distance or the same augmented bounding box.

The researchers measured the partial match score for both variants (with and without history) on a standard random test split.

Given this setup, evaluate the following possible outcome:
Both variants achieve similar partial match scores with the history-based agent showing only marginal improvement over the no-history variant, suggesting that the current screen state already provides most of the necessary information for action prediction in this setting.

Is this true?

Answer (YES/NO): NO